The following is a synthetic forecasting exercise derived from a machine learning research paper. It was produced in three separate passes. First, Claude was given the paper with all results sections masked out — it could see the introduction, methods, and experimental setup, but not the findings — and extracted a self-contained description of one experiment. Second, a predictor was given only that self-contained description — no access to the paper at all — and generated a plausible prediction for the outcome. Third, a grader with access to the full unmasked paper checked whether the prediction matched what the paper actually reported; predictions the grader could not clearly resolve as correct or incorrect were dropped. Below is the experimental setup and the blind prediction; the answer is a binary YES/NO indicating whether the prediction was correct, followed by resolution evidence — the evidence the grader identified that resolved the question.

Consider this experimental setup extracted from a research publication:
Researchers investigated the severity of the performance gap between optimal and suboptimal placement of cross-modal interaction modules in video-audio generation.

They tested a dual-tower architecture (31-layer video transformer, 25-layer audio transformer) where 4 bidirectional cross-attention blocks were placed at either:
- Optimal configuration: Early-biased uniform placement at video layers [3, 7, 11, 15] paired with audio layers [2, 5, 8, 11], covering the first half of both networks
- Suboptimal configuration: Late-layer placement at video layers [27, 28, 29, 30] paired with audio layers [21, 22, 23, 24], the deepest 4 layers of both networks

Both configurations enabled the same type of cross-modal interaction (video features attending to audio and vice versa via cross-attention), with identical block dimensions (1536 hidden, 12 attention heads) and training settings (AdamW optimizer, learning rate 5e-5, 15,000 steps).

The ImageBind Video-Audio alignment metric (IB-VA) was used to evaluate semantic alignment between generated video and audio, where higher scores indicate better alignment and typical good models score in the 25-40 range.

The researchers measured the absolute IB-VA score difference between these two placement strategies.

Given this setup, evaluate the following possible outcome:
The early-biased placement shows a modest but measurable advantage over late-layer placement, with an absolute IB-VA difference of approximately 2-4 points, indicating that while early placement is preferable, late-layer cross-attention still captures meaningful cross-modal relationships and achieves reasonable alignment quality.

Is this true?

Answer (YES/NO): NO